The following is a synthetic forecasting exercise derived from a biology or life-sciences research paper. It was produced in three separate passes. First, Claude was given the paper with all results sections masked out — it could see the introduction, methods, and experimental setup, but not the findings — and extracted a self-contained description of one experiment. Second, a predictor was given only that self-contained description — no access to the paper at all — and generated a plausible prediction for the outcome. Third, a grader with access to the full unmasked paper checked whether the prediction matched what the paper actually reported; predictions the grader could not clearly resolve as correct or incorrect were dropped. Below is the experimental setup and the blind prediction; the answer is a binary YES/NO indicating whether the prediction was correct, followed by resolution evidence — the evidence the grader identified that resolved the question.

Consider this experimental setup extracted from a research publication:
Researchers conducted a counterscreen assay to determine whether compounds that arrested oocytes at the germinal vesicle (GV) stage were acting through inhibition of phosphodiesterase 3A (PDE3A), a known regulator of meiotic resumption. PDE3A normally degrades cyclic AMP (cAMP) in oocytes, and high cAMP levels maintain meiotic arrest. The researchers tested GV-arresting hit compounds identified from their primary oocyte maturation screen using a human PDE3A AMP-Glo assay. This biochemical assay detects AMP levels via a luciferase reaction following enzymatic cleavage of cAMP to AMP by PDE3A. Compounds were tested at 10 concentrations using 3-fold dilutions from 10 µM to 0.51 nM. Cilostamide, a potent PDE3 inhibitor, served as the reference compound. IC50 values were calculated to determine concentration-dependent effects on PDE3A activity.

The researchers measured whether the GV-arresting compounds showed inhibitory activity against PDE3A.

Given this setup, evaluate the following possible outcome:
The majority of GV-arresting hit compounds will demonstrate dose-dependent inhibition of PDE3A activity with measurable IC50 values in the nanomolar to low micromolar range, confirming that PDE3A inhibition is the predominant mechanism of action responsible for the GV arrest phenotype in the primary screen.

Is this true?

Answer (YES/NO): YES